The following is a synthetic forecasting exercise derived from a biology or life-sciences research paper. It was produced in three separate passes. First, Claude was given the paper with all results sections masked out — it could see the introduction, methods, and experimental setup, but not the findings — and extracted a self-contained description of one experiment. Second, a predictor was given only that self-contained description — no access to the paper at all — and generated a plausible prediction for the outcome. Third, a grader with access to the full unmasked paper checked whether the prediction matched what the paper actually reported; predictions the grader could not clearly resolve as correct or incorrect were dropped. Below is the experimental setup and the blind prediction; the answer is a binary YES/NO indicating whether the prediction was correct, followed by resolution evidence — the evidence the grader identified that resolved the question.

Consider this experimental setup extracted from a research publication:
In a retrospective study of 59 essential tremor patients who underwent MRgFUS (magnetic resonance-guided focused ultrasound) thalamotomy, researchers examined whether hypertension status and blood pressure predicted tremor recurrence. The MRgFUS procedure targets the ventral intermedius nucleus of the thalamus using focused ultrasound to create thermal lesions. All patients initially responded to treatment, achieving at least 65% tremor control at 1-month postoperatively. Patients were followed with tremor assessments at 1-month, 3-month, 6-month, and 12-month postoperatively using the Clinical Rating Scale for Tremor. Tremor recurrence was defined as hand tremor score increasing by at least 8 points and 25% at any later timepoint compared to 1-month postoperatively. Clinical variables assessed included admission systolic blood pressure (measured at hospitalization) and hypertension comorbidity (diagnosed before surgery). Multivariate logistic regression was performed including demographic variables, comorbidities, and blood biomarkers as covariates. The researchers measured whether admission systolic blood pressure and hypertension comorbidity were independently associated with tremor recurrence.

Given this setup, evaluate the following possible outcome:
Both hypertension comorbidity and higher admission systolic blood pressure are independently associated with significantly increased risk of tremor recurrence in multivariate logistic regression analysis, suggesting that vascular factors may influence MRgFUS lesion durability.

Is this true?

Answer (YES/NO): YES